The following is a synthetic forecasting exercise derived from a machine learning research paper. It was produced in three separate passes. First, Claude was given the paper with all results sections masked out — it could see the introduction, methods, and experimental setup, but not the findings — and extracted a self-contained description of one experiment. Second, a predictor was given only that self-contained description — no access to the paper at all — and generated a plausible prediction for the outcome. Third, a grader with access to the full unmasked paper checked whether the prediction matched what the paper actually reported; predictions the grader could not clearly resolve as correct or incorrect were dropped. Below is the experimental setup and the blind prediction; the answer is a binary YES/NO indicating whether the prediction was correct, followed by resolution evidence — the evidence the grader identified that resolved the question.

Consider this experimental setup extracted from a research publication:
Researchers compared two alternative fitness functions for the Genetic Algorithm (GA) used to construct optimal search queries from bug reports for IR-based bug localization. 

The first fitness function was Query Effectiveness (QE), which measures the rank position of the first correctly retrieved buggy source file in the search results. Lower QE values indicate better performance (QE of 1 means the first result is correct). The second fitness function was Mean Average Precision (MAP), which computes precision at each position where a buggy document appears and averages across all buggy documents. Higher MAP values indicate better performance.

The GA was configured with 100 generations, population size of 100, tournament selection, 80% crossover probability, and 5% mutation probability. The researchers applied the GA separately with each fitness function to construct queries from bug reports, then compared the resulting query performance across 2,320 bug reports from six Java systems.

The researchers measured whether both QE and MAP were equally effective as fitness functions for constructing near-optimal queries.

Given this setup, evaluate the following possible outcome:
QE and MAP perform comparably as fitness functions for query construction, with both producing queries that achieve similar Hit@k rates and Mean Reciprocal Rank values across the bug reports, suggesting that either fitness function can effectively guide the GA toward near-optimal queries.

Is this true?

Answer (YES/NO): YES